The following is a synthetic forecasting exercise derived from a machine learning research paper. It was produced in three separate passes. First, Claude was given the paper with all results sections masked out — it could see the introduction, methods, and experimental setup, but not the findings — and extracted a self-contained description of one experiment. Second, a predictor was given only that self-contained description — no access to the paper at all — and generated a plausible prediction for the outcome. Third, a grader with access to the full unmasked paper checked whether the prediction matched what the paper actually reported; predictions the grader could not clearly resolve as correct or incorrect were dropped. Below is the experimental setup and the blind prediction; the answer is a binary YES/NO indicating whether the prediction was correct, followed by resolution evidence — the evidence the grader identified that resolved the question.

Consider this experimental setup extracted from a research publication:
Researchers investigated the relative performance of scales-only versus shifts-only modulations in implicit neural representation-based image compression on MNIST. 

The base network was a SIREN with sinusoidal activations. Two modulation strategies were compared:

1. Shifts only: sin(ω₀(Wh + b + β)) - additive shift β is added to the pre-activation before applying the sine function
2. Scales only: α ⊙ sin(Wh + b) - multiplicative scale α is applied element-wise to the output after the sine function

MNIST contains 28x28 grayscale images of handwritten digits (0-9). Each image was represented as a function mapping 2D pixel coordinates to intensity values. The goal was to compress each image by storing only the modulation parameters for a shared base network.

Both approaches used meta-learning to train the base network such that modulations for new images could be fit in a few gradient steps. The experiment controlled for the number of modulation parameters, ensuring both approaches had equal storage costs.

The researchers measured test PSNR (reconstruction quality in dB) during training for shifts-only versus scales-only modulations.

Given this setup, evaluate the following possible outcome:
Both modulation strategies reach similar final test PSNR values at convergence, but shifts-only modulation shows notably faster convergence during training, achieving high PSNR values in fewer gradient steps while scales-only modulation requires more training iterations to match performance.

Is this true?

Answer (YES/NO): NO